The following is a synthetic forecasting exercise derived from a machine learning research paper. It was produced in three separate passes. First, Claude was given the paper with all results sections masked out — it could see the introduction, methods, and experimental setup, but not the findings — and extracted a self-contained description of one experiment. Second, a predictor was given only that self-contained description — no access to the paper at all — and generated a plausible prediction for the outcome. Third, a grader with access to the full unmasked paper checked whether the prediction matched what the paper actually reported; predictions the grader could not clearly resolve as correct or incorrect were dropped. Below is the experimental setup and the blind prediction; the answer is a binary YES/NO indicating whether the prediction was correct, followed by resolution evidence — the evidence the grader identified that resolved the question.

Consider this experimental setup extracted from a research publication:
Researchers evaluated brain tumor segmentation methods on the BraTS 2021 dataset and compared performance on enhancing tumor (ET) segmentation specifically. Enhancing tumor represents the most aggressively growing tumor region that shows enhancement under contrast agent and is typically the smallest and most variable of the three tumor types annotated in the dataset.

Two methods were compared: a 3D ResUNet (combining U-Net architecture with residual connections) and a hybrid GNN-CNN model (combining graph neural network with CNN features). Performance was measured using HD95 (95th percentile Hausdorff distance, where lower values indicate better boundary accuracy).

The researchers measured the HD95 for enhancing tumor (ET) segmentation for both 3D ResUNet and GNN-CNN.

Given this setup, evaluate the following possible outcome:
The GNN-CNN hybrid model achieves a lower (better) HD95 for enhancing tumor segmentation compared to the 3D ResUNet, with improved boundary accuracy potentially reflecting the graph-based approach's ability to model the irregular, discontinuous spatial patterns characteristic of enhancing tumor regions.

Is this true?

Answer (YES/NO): NO